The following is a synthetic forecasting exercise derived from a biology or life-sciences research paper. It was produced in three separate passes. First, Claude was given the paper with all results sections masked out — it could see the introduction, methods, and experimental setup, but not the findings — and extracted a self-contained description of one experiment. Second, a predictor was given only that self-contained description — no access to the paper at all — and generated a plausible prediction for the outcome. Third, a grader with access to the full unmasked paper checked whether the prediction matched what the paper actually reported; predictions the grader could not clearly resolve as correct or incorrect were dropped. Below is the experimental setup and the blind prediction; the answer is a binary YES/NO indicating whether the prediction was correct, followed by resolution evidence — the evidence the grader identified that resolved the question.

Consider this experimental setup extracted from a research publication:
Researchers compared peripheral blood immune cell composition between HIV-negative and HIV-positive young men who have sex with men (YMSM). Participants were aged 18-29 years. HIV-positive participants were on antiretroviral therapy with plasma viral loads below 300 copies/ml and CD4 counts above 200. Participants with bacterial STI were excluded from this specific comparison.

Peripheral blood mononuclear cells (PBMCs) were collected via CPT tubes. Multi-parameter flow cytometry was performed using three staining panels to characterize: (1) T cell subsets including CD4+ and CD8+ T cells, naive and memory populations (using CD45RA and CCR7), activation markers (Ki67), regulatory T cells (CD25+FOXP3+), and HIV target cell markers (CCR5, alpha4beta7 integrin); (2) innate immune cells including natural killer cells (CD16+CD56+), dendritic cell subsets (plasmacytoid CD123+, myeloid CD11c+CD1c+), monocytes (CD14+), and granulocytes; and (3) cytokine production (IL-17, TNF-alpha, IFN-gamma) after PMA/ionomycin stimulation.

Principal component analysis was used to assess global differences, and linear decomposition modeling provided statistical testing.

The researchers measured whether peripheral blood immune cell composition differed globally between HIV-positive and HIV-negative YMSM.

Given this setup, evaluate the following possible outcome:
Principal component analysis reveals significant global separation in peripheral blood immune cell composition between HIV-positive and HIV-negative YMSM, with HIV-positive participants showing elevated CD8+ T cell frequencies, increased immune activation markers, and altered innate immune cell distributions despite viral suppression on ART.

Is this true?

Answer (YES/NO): NO